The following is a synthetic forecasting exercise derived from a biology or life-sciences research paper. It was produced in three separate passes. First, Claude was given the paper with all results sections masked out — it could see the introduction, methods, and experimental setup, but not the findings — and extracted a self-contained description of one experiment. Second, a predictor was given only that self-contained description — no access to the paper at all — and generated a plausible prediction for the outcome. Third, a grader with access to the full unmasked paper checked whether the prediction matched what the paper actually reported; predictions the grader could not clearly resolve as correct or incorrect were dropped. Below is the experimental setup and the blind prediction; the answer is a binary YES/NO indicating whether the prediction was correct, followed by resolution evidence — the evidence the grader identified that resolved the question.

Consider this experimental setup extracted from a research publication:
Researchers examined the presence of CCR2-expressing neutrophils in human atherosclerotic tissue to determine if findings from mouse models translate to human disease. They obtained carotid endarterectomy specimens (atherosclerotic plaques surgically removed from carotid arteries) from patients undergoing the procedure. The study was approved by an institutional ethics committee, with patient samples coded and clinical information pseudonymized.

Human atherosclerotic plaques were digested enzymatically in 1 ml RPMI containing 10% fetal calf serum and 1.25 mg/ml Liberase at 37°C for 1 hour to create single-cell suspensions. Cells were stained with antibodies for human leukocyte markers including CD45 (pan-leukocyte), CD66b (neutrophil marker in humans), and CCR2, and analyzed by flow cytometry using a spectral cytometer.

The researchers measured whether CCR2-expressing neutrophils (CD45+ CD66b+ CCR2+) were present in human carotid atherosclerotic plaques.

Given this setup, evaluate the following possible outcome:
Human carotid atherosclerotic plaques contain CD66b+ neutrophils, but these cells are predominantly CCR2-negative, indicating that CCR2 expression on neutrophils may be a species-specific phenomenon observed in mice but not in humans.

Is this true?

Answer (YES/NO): NO